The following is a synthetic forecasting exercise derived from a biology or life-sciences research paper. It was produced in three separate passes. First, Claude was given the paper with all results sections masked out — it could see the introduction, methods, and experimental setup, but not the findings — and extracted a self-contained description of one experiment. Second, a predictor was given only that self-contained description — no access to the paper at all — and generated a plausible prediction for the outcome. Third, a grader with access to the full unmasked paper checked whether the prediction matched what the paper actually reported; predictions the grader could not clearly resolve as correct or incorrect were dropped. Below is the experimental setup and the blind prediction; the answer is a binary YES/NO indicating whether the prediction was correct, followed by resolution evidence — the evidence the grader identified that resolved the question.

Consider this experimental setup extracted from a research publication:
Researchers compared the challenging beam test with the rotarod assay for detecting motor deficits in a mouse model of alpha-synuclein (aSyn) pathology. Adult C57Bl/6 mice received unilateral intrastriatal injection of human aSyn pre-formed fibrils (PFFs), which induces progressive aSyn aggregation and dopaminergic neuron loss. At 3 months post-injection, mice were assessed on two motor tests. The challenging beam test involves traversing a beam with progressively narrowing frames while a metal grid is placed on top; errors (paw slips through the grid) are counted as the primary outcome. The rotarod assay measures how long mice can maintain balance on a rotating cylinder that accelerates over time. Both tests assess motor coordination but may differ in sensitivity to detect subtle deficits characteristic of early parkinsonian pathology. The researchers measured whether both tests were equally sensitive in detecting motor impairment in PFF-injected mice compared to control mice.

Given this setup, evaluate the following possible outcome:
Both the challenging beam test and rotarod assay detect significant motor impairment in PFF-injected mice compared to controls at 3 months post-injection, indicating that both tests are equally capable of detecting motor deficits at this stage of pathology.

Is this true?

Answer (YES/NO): NO